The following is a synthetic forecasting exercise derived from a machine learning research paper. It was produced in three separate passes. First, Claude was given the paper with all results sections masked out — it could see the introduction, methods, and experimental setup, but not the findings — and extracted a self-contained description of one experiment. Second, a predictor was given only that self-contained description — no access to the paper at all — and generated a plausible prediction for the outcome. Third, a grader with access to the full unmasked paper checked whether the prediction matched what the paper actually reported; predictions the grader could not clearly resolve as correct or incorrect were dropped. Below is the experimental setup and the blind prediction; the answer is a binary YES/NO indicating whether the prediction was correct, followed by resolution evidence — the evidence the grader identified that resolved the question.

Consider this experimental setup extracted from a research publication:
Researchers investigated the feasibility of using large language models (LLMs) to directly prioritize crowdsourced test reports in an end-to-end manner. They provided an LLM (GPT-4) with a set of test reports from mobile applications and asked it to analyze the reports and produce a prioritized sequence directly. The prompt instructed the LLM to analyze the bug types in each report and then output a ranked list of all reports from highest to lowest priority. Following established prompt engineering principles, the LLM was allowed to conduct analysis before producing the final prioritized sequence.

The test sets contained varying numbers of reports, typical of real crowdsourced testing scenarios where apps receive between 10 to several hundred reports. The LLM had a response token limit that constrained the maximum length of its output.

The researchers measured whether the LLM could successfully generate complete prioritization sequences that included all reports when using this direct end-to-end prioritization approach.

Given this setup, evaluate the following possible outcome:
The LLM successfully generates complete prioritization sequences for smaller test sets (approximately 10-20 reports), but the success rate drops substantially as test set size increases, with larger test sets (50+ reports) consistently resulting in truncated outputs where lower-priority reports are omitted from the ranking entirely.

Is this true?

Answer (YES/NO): NO